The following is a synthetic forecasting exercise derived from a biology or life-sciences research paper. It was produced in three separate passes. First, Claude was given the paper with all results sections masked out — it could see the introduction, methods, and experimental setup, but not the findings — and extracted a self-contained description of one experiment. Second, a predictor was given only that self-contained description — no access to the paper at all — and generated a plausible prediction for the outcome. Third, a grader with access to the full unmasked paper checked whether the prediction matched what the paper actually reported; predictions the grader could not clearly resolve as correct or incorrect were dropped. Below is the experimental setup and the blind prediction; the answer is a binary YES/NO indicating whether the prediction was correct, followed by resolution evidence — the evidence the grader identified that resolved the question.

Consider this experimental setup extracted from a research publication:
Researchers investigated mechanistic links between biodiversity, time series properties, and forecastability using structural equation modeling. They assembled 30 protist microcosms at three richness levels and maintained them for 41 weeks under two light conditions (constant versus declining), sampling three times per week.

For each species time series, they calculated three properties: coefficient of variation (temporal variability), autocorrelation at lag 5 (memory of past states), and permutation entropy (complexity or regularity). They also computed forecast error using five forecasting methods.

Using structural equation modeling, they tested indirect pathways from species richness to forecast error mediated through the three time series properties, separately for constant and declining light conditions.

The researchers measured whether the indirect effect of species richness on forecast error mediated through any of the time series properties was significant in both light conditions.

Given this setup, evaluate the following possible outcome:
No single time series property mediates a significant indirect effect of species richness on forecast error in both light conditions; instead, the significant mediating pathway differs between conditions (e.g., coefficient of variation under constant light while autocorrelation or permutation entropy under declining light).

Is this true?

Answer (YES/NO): NO